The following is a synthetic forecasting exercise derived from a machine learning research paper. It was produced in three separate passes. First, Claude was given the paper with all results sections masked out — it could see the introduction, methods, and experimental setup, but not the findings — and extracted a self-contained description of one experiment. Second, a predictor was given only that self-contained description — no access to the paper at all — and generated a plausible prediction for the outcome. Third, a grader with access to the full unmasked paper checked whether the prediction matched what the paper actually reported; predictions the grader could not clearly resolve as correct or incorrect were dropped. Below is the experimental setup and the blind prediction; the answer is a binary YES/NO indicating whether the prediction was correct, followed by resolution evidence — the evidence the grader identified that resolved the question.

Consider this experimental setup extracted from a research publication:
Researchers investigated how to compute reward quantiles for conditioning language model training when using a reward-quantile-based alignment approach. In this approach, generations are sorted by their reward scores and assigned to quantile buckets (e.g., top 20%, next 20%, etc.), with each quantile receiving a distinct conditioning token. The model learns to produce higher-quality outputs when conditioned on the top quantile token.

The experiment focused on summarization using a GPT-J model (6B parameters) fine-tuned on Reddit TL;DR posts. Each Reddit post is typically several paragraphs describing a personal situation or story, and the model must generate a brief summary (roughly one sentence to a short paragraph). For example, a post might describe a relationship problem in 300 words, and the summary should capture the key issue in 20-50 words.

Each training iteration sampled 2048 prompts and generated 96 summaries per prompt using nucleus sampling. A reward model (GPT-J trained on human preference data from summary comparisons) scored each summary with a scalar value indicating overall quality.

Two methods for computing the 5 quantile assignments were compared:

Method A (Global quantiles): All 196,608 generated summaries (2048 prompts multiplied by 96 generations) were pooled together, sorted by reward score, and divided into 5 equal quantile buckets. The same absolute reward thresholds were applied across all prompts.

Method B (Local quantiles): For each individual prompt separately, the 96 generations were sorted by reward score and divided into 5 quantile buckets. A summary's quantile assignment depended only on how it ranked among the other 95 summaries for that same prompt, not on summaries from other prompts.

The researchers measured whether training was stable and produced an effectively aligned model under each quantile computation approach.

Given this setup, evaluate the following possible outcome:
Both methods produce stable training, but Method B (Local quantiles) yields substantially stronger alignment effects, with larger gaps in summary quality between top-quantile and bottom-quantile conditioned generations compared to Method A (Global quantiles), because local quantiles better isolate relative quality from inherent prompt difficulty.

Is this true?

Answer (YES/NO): NO